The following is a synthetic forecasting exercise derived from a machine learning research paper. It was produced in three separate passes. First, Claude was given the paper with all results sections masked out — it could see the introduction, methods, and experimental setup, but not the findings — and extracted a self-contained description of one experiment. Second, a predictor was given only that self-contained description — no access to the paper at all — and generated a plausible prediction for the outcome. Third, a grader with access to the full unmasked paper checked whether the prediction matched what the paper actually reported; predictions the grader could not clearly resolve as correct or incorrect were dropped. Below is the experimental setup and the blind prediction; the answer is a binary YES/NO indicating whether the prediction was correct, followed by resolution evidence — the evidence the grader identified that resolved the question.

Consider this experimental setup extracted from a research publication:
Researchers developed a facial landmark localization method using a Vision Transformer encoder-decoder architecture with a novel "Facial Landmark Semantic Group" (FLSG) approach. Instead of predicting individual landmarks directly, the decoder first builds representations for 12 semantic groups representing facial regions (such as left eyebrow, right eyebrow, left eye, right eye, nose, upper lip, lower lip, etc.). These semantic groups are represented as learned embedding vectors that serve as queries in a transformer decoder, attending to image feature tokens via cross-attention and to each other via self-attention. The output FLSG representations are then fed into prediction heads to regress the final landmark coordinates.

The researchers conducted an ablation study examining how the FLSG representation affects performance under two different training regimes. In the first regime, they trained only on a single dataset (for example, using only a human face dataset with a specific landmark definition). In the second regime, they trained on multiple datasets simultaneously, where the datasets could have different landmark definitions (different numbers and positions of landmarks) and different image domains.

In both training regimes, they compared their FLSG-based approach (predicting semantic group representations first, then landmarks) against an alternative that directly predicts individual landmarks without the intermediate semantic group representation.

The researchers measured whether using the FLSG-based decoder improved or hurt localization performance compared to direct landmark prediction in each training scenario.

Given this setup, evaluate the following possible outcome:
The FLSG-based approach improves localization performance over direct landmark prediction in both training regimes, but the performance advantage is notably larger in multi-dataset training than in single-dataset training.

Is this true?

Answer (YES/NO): NO